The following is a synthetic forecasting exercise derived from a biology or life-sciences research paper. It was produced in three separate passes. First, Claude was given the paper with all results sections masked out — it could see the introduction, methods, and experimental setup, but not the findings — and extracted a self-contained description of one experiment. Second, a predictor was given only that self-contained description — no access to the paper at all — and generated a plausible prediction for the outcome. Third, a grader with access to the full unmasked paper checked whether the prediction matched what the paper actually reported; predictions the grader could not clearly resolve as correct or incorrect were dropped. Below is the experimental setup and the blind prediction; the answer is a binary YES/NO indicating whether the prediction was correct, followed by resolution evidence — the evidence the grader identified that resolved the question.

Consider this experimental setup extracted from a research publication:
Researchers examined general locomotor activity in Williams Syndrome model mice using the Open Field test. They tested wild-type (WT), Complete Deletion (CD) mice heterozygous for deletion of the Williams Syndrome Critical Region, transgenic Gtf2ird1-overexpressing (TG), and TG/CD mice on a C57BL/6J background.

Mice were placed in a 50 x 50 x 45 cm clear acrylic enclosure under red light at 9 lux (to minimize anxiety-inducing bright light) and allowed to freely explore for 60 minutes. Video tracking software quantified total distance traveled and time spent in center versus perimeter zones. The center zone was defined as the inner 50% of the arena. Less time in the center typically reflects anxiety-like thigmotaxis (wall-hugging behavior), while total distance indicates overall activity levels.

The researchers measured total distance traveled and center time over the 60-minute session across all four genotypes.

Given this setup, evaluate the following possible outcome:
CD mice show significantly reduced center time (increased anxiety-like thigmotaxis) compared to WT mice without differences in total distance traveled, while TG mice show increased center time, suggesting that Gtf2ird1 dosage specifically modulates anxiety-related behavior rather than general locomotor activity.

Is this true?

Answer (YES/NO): NO